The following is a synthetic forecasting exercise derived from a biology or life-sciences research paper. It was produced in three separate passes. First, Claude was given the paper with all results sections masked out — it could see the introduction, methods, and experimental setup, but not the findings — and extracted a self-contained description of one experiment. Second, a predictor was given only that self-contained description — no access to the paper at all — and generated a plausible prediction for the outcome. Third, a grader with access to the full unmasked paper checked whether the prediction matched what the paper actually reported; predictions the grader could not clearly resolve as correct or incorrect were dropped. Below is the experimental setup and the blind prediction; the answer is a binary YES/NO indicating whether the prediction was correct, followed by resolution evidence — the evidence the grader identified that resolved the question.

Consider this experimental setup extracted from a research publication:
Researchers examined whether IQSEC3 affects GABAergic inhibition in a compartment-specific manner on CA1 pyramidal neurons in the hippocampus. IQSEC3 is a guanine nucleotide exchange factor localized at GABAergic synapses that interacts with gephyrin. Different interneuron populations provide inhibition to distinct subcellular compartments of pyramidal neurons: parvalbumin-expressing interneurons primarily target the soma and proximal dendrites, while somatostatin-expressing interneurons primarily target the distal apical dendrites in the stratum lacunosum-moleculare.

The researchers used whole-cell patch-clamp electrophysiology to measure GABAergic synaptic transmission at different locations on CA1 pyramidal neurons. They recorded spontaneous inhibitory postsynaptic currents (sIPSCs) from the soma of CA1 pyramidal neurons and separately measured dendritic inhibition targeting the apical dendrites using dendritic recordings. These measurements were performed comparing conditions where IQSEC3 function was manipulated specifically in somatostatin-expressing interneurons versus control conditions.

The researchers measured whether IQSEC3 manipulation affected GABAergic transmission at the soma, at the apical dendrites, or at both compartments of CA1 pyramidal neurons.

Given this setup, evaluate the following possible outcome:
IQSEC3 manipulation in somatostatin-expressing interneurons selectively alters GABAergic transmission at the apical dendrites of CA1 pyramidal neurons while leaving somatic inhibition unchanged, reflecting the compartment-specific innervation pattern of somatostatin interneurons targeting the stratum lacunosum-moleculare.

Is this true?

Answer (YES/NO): YES